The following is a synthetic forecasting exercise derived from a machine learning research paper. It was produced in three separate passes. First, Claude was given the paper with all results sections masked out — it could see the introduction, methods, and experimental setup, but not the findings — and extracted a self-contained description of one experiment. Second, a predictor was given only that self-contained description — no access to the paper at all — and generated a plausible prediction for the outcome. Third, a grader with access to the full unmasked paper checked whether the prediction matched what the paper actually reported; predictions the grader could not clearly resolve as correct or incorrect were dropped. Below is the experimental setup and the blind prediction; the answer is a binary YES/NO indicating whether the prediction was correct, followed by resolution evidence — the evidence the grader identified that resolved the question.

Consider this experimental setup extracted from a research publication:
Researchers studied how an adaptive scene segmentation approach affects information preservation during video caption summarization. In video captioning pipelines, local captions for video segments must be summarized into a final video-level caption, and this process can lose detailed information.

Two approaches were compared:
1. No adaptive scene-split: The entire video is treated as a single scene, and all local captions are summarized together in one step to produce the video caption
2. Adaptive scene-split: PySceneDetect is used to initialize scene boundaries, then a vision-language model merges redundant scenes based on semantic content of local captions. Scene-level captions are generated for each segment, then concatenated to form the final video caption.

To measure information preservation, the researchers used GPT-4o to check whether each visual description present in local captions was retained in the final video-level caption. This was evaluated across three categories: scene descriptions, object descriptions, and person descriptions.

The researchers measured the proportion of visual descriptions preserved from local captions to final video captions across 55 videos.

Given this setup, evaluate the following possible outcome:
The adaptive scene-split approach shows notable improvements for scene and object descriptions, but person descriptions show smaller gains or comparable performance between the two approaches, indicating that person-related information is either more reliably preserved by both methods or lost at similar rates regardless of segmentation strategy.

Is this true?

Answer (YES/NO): NO